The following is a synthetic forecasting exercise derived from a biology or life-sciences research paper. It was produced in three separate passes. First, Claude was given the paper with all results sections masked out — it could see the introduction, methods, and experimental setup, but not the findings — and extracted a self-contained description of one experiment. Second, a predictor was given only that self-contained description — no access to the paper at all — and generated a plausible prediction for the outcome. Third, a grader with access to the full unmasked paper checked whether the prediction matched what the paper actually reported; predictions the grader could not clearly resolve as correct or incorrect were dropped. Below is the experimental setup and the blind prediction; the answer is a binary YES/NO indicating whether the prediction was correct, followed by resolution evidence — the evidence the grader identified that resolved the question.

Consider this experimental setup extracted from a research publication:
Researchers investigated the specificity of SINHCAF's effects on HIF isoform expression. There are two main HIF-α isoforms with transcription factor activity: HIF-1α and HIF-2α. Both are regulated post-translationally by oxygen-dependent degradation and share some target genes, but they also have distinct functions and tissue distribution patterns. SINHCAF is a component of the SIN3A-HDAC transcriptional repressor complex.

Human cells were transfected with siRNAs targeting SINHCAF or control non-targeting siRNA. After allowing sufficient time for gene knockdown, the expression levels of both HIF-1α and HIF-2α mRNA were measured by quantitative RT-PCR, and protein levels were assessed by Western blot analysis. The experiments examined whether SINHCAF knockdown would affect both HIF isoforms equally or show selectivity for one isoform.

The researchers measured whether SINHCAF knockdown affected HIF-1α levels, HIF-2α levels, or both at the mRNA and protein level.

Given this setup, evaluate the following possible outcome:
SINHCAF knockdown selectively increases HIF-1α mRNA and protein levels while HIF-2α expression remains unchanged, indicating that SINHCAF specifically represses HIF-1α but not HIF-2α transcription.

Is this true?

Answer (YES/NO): NO